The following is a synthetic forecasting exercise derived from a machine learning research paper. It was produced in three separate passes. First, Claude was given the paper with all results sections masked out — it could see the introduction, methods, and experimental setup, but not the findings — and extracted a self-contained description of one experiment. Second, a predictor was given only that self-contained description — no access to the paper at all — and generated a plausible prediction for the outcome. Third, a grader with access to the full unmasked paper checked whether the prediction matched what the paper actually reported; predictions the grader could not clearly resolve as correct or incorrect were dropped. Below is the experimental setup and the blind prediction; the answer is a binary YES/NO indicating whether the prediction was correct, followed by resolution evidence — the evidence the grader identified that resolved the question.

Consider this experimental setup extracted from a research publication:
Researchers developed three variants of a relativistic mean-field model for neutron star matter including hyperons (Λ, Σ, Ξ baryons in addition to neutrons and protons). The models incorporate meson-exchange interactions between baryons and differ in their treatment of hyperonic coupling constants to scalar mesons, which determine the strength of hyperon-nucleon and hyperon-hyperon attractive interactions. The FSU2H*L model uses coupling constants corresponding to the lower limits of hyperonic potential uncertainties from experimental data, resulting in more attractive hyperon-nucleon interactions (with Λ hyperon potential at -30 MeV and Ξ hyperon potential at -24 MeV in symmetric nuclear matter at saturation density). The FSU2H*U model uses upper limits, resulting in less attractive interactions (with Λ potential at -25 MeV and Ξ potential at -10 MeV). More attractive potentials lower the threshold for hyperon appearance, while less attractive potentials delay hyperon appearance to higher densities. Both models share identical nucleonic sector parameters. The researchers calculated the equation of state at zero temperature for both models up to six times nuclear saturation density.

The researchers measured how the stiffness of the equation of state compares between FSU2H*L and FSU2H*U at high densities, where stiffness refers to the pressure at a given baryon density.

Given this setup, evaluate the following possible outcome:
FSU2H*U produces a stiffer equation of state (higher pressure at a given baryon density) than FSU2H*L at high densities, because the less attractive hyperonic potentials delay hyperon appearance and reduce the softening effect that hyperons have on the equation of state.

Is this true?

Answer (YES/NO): YES